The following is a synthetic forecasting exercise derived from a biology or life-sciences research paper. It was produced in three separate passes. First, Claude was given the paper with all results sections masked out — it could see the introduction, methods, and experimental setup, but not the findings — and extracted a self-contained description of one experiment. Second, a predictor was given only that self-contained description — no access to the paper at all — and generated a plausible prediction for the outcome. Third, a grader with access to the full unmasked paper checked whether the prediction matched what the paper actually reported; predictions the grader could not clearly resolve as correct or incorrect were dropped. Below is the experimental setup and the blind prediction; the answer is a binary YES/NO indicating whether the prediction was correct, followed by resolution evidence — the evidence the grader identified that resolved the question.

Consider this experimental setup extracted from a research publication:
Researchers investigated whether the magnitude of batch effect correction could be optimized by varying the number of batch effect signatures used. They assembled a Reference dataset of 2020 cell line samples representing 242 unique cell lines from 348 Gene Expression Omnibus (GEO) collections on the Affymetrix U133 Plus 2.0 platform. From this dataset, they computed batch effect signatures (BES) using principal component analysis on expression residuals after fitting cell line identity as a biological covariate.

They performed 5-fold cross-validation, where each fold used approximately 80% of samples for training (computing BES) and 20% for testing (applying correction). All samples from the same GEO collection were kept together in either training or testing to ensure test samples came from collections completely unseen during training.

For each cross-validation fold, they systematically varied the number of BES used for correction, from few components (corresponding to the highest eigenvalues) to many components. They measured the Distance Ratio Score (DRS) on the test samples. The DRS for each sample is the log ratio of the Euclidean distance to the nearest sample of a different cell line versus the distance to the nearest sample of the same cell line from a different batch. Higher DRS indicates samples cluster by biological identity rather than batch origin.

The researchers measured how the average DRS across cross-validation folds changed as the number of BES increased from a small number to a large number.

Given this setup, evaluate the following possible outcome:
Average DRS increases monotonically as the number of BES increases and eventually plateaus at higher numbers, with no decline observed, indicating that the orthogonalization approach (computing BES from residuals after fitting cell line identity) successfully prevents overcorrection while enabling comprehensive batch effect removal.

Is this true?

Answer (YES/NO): NO